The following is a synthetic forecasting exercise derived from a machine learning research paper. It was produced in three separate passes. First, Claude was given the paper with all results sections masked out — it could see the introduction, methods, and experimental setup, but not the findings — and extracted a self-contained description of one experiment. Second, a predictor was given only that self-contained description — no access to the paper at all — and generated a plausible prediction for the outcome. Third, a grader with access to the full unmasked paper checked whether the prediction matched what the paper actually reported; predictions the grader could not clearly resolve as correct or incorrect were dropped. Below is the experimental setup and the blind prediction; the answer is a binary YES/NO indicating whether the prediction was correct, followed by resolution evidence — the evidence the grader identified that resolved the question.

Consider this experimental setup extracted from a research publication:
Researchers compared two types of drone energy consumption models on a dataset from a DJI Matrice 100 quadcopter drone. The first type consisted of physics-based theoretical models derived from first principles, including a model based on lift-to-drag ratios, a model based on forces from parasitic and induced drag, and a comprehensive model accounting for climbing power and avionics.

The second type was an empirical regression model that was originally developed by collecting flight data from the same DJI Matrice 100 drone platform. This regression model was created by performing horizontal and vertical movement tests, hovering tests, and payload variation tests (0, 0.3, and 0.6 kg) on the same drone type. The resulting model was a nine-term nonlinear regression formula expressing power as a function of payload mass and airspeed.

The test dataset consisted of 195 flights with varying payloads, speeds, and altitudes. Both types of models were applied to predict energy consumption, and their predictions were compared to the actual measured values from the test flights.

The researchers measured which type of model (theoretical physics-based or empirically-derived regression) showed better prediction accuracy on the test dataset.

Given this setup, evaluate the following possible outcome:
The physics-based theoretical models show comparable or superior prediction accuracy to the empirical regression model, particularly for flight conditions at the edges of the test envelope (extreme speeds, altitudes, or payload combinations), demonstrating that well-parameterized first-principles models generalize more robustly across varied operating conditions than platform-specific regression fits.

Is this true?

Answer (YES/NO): NO